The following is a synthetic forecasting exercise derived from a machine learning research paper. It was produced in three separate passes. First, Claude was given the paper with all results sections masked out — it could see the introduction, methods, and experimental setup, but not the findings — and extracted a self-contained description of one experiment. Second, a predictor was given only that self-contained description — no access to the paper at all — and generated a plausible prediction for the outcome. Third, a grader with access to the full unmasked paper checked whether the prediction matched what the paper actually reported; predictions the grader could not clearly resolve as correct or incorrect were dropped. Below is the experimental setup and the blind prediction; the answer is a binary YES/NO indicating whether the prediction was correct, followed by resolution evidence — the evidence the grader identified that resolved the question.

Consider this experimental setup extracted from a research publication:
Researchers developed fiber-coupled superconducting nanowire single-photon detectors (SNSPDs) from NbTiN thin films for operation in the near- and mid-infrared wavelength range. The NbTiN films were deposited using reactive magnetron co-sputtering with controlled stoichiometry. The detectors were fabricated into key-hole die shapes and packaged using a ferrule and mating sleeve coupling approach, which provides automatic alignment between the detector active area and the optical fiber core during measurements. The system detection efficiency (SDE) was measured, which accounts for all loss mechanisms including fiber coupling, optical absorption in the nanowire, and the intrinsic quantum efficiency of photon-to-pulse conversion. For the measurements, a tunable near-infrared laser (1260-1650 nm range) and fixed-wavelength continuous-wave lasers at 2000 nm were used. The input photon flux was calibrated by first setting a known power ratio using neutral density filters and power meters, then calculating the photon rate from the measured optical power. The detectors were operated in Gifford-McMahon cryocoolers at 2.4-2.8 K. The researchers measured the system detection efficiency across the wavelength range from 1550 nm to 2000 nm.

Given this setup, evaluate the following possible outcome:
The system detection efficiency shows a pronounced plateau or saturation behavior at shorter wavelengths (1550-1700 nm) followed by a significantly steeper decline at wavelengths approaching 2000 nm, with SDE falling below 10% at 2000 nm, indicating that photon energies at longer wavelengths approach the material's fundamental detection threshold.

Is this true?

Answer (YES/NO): NO